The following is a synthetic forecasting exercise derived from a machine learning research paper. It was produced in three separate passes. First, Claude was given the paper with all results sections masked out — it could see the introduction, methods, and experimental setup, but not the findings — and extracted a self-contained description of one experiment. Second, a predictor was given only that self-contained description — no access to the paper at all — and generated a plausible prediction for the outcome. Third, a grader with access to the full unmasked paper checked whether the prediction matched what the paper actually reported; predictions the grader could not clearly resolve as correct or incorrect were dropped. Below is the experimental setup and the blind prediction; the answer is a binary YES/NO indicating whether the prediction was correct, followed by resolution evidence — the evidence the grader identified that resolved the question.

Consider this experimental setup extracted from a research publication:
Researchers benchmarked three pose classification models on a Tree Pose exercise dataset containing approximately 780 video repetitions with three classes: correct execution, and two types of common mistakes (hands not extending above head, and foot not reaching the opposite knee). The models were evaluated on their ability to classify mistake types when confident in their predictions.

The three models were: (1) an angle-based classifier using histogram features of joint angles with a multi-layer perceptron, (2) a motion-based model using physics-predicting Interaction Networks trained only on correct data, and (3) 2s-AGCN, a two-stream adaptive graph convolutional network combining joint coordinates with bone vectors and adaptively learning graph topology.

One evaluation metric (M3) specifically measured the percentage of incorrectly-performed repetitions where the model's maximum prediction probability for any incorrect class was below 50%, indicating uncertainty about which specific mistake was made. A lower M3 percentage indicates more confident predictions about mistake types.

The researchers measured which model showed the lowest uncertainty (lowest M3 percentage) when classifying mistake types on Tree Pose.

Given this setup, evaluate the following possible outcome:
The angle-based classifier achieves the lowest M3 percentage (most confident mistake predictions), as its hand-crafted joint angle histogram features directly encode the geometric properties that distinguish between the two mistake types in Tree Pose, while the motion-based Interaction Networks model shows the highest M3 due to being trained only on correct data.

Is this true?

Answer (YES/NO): NO